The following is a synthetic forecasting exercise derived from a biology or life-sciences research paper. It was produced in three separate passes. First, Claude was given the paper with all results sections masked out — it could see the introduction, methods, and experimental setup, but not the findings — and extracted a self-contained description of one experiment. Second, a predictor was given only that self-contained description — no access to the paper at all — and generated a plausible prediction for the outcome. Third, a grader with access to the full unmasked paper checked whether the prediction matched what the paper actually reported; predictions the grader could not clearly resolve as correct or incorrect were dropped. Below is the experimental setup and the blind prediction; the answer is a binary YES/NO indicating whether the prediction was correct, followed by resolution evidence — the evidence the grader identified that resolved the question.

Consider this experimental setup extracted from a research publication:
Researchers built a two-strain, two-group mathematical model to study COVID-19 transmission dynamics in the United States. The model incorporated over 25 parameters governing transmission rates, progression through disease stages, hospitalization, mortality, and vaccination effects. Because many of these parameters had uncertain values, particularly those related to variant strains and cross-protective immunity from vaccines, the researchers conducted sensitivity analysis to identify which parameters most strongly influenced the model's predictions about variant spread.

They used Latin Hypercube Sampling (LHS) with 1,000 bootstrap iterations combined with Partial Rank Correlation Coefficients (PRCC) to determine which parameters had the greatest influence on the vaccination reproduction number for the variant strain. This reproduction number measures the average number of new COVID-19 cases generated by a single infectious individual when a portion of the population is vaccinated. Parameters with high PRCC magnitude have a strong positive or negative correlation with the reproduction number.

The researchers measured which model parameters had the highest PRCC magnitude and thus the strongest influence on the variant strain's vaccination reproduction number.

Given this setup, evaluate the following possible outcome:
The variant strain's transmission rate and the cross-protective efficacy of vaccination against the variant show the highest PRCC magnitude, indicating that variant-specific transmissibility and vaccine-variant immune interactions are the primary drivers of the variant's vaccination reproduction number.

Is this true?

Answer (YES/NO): NO